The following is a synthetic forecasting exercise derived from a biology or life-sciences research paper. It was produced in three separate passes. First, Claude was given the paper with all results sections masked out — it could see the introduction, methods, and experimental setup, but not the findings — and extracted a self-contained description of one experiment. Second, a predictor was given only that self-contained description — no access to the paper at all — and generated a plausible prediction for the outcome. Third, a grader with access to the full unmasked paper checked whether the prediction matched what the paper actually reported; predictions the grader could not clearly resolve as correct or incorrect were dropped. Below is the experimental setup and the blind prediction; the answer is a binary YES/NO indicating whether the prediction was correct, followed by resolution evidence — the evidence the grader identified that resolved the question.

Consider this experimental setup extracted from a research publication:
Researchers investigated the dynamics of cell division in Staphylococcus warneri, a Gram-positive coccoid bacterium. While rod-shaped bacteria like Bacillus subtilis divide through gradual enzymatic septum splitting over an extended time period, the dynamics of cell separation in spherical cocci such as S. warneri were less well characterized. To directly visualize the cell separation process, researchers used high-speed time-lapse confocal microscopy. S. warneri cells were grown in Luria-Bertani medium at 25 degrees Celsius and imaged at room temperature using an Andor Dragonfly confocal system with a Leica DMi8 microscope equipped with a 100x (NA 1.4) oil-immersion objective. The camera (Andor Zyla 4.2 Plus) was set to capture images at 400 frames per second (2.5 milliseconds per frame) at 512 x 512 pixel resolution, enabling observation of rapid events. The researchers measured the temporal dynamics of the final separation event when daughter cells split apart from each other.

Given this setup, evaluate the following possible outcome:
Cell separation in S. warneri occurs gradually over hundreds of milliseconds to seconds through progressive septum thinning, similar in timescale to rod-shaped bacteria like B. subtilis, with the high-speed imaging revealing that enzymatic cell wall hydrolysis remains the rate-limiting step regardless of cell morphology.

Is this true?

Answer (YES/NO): NO